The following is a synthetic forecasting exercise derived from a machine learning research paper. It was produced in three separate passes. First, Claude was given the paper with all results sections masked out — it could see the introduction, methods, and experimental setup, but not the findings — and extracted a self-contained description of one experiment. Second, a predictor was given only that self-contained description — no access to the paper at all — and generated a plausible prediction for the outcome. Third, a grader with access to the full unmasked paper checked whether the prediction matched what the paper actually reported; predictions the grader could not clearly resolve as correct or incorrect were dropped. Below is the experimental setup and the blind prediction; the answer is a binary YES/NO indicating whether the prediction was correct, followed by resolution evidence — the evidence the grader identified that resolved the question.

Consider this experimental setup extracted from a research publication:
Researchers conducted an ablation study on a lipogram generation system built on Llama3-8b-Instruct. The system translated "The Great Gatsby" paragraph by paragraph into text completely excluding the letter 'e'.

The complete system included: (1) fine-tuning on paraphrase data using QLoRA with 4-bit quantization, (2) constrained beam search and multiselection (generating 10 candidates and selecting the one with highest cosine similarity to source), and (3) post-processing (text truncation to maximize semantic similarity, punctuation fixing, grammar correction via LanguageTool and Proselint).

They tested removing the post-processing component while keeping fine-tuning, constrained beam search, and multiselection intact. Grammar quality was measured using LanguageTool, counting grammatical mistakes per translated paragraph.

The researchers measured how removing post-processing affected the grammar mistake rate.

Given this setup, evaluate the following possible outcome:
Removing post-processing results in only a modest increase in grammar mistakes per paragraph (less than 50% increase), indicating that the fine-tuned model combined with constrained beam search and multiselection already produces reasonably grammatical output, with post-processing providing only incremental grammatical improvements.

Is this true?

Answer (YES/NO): NO